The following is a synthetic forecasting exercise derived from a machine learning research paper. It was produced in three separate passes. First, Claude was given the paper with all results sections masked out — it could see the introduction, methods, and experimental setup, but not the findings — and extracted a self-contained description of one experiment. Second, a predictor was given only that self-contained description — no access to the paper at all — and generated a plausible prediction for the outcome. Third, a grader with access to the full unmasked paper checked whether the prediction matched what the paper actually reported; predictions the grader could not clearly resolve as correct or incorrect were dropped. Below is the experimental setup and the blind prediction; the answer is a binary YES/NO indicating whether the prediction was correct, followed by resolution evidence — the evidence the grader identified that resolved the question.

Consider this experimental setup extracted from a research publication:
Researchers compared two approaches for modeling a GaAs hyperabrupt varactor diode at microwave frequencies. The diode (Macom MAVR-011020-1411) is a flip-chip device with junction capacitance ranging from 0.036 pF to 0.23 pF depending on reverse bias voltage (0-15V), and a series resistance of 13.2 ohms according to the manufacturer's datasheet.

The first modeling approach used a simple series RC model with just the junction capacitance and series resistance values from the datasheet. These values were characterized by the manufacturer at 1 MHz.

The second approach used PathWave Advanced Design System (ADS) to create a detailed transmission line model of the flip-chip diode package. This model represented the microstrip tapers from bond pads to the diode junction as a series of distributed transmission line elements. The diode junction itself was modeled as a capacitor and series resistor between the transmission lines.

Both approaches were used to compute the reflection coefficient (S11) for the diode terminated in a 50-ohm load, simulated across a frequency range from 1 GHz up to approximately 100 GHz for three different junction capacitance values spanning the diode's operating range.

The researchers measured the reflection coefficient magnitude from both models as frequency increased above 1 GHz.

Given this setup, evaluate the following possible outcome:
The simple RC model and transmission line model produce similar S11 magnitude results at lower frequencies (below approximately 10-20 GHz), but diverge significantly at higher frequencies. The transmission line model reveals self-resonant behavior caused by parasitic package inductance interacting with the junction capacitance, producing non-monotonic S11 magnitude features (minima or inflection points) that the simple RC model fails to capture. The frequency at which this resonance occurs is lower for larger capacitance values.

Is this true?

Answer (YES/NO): NO